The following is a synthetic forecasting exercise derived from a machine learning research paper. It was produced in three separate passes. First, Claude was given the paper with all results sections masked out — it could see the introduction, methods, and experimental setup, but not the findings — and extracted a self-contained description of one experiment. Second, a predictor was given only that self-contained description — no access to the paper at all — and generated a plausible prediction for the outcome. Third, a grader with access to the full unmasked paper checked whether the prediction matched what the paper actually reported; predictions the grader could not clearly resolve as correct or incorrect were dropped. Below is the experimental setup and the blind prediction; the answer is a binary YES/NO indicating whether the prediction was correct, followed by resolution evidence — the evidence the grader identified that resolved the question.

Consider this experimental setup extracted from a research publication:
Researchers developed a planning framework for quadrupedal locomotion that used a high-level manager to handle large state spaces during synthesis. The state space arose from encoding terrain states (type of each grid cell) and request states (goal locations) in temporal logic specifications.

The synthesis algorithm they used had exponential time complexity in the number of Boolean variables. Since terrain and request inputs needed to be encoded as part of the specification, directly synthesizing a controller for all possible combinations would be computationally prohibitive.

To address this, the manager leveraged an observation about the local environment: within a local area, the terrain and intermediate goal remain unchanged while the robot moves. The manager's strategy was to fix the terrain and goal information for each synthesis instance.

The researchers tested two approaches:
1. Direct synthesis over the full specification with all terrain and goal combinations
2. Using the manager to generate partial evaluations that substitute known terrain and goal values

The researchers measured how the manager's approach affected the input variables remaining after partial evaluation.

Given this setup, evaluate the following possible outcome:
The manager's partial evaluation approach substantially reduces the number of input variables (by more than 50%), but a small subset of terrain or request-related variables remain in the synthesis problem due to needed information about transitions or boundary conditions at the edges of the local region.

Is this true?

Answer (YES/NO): NO